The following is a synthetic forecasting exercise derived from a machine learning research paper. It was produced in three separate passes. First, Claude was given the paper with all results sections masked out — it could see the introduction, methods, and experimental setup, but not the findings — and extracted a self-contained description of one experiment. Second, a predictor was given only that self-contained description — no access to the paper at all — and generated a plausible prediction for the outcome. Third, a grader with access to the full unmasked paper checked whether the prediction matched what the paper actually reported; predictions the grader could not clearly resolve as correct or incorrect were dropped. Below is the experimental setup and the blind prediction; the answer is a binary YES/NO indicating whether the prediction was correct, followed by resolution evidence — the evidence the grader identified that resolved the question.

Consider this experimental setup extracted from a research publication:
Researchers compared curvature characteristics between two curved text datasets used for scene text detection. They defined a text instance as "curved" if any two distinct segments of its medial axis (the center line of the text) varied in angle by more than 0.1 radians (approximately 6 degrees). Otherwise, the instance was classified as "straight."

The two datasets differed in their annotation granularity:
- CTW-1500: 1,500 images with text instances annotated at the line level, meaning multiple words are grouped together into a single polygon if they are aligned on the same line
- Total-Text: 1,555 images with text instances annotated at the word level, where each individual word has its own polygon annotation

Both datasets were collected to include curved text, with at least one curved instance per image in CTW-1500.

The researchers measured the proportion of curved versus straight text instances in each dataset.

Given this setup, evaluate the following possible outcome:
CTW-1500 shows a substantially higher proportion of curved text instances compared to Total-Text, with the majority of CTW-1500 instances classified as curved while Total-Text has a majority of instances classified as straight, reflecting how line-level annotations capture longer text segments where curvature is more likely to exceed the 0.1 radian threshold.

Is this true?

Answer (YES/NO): NO